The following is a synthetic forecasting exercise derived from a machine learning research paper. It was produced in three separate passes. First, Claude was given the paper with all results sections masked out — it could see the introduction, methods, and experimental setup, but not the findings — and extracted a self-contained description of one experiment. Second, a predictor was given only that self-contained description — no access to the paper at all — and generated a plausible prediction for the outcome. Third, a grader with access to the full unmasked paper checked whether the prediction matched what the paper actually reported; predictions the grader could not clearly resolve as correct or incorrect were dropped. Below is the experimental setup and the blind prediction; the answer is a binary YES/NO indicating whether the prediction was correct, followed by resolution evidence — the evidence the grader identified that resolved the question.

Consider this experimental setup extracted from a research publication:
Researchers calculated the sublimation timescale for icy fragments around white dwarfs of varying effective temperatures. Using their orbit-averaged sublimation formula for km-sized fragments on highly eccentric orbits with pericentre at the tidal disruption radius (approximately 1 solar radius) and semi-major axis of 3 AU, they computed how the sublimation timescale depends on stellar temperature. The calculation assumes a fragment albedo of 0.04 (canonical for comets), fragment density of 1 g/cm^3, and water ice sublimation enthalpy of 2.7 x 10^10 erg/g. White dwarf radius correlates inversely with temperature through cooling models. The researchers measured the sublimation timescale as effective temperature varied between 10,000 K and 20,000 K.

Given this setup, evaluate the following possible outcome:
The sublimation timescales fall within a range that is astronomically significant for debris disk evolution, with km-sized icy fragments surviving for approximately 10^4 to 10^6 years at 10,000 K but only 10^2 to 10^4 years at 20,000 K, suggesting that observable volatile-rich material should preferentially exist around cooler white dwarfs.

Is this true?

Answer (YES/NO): NO